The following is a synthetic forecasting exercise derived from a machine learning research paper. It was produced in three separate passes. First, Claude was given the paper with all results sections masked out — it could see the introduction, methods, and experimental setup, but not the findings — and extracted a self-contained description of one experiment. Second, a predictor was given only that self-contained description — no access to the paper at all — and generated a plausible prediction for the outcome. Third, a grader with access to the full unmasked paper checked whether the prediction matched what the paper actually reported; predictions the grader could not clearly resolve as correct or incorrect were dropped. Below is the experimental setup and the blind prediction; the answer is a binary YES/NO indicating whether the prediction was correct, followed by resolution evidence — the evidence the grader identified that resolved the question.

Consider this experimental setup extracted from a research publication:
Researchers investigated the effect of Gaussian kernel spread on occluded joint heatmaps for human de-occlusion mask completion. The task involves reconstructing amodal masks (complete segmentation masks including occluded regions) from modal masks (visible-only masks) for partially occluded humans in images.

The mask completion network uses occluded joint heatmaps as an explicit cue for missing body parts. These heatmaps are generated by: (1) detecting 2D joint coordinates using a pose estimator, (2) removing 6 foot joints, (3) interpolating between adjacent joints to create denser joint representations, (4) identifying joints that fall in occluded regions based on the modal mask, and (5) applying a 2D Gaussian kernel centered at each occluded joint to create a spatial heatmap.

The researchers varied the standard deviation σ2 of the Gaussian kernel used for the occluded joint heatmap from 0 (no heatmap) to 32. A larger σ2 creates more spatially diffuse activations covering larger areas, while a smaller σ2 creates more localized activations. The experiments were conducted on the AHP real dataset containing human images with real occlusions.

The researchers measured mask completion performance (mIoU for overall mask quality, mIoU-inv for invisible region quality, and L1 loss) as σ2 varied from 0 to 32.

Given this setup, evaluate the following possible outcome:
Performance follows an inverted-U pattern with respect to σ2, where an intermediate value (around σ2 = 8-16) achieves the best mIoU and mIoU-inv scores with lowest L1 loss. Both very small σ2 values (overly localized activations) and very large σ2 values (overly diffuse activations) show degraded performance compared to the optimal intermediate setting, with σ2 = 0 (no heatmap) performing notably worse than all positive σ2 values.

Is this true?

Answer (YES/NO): NO